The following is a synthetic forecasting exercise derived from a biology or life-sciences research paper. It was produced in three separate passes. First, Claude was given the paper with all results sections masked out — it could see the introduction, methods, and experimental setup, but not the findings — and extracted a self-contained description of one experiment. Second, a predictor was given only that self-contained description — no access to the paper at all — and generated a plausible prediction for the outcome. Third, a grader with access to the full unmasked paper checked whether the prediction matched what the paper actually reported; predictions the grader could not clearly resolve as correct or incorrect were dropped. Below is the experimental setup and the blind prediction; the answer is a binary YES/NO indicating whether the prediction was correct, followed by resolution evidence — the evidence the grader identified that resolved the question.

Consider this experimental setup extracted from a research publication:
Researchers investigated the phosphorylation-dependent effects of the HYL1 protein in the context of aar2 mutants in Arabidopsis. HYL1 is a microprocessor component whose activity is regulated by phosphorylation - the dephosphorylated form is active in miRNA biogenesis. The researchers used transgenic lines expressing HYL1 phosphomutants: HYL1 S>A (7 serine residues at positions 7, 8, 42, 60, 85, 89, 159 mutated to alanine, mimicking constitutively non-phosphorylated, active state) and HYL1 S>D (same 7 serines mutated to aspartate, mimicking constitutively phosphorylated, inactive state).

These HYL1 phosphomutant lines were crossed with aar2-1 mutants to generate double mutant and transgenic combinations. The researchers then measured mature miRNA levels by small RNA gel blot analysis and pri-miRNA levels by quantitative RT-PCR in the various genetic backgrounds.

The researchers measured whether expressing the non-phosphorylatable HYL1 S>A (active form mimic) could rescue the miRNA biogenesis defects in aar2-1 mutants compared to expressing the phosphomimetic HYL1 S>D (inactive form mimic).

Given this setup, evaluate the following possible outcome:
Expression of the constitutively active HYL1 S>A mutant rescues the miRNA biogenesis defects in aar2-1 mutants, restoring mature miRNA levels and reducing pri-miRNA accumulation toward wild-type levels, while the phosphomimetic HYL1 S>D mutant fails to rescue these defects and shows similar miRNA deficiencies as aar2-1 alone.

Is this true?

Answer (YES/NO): NO